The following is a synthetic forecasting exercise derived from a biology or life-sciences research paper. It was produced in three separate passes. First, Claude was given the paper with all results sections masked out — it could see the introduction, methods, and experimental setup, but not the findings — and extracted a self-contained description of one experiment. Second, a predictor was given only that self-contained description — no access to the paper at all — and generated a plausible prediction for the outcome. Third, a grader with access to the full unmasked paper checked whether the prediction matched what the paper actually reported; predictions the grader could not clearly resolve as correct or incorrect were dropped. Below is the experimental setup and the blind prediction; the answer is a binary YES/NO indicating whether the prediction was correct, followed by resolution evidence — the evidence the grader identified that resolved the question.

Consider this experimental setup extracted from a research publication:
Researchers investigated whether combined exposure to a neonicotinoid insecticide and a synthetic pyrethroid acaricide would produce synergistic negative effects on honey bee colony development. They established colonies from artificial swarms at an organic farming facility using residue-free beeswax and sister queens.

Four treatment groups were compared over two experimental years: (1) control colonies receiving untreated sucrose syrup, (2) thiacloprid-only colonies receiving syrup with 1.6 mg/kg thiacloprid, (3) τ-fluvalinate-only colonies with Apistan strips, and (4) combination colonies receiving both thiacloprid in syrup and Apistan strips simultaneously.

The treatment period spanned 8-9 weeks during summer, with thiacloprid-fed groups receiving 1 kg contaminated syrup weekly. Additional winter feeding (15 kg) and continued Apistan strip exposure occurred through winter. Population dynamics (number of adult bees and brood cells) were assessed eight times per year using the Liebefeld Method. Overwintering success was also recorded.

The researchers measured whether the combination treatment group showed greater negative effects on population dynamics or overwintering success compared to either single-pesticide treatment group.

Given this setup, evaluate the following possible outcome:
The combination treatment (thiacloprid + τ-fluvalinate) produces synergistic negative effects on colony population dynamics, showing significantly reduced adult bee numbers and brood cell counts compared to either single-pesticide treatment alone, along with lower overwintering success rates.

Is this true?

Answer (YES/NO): NO